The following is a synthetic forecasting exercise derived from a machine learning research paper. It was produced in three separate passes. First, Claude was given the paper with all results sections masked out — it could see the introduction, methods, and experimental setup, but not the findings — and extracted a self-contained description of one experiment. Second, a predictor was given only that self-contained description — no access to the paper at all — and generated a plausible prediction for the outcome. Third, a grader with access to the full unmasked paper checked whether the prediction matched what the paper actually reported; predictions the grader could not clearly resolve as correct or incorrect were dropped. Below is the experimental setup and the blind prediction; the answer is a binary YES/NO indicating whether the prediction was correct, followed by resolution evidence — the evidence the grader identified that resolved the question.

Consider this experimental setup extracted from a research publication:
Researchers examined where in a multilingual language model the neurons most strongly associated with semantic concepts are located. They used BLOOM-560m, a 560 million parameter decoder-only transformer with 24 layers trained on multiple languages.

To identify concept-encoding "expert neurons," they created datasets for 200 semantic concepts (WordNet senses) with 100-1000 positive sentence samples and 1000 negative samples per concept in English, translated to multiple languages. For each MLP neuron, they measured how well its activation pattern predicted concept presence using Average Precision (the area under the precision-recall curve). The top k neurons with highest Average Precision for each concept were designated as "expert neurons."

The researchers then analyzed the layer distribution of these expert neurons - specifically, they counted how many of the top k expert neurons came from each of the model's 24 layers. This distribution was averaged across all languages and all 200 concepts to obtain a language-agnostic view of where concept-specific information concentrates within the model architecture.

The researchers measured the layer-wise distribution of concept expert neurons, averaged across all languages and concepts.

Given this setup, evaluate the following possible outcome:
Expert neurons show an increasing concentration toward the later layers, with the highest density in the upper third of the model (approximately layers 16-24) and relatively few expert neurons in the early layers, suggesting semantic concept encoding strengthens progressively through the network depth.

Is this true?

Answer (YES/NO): NO